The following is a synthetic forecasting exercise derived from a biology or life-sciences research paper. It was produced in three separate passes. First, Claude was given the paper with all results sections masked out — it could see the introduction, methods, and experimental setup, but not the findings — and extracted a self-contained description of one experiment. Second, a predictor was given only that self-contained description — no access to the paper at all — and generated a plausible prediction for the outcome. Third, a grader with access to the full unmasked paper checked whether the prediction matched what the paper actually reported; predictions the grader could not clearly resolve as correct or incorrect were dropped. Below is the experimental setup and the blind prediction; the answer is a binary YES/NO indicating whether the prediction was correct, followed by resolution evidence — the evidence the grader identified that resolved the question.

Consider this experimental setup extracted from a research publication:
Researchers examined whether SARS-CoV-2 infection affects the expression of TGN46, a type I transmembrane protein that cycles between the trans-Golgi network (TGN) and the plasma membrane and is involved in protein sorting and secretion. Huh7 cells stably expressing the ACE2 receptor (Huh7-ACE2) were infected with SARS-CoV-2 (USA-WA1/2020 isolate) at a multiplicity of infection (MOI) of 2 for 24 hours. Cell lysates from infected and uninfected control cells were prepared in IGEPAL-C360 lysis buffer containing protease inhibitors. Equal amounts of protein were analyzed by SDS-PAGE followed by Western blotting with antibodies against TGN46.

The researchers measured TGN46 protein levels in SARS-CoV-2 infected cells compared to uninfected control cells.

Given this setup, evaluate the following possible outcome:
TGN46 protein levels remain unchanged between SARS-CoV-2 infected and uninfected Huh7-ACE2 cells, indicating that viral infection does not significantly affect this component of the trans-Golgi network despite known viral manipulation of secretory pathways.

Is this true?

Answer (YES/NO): NO